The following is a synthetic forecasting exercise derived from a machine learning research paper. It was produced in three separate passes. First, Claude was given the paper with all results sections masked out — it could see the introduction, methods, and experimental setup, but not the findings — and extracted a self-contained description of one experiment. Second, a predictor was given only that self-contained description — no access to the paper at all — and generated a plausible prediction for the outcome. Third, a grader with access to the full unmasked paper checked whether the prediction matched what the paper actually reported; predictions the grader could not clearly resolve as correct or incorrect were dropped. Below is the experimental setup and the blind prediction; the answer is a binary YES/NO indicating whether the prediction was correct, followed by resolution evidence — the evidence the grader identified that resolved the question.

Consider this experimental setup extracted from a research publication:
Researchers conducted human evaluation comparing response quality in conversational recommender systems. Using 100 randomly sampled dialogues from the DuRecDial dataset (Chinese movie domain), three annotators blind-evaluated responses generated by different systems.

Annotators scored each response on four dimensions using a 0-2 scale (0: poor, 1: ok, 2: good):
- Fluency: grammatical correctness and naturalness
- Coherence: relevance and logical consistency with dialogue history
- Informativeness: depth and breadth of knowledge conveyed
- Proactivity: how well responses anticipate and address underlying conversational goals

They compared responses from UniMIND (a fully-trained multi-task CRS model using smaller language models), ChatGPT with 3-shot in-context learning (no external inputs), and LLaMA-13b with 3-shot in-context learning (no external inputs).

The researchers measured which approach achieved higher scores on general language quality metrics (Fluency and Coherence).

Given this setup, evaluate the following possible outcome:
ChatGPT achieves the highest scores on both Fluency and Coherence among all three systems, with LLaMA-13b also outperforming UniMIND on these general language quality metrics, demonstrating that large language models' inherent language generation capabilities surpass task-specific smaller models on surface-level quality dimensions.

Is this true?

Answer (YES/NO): NO